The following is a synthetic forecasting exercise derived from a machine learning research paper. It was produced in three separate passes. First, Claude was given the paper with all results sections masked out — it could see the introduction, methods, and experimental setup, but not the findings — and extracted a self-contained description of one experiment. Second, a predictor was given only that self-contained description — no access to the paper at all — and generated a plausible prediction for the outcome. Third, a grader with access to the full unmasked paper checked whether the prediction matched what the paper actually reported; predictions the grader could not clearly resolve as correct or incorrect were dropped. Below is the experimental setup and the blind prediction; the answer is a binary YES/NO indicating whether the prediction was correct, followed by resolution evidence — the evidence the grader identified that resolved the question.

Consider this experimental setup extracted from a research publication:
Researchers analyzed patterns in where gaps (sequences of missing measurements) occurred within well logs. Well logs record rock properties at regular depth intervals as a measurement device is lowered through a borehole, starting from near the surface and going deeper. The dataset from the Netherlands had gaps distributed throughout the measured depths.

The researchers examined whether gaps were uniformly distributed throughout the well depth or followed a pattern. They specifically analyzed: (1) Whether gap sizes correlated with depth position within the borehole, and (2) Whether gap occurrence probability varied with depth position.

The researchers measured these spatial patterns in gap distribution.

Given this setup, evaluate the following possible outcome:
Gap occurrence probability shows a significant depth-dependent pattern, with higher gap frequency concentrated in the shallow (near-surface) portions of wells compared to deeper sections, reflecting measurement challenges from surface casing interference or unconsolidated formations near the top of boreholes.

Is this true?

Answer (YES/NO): NO